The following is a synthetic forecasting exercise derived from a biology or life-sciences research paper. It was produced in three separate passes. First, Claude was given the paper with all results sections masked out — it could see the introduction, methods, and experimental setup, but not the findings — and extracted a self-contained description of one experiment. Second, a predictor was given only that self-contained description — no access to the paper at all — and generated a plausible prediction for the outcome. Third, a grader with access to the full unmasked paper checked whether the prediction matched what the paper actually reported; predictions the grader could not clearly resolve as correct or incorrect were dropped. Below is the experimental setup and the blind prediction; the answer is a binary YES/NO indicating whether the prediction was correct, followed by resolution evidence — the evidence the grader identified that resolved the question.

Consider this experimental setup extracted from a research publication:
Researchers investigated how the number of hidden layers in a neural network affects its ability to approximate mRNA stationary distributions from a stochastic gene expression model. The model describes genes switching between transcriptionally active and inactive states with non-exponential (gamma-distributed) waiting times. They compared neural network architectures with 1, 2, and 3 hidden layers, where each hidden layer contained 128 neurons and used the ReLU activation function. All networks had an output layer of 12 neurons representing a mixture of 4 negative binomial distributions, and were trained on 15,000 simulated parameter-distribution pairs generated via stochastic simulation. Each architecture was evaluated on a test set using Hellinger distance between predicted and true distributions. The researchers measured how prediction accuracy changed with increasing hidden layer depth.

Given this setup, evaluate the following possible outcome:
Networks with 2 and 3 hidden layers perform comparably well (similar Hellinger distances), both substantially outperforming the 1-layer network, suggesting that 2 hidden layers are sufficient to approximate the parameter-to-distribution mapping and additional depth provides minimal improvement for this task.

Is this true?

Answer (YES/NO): NO